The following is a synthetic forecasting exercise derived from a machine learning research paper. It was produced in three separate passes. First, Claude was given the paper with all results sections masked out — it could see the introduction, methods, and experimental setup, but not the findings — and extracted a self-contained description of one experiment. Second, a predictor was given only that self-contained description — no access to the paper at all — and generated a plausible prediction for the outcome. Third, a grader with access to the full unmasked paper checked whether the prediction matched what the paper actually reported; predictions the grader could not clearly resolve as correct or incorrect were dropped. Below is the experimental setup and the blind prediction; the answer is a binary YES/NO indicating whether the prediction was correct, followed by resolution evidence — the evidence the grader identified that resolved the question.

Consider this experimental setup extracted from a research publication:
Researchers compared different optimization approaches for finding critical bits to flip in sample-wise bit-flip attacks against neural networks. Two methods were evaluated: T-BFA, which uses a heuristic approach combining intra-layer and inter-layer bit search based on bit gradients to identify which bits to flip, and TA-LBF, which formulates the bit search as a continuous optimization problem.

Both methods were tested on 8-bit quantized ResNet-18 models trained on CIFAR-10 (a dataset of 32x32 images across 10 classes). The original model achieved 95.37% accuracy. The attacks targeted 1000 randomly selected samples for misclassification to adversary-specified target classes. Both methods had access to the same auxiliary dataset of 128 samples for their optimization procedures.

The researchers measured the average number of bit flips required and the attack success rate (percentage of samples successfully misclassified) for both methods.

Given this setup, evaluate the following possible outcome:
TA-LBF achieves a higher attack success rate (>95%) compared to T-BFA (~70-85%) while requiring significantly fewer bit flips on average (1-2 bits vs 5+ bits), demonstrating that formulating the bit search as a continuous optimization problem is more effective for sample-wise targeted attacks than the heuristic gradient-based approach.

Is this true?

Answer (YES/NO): NO